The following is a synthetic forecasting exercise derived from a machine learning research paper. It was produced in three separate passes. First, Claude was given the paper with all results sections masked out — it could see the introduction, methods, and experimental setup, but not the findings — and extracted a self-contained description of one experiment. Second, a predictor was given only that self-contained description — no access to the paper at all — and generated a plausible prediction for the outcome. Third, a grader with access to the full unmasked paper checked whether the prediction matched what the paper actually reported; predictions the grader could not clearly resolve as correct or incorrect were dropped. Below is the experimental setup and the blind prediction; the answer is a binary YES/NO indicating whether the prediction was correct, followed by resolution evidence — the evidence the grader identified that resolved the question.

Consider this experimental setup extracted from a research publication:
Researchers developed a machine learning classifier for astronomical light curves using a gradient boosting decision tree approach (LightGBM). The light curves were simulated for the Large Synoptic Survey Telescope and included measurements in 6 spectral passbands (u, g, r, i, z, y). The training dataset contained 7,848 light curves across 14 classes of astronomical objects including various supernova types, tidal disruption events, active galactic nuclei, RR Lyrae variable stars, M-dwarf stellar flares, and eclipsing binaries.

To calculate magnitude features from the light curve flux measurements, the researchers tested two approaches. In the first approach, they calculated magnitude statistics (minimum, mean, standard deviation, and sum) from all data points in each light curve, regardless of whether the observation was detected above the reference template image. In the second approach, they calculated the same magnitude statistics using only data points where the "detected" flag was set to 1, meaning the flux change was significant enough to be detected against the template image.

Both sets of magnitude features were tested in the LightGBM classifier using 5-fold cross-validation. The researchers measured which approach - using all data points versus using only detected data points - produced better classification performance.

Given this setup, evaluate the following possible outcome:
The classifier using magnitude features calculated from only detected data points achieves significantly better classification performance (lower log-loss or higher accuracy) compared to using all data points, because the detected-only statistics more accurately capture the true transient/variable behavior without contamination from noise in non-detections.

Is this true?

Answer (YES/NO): YES